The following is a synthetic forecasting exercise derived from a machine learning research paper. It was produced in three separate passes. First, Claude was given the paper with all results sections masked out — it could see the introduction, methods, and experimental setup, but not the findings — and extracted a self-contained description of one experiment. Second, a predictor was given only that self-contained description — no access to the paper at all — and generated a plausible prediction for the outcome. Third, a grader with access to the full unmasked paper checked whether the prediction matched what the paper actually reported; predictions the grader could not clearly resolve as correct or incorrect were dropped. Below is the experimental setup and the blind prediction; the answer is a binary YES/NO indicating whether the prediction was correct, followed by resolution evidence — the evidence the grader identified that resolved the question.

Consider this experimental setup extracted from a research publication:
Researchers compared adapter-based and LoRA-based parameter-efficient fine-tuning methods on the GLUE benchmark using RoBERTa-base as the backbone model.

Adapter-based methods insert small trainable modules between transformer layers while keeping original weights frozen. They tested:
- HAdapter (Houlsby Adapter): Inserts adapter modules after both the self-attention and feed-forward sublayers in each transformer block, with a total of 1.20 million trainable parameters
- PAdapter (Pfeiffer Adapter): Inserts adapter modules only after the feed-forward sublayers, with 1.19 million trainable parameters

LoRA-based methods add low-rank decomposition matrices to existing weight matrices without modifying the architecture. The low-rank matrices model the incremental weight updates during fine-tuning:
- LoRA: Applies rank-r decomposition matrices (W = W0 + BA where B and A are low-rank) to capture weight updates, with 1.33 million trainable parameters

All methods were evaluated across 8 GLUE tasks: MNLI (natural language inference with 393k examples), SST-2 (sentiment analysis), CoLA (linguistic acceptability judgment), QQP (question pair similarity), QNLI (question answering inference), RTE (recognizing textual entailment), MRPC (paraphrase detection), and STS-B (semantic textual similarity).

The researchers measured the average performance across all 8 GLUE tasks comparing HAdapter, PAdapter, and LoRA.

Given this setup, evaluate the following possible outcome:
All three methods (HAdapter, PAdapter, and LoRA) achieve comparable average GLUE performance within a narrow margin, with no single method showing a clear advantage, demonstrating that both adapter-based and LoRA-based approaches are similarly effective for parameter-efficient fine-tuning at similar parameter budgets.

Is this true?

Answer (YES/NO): YES